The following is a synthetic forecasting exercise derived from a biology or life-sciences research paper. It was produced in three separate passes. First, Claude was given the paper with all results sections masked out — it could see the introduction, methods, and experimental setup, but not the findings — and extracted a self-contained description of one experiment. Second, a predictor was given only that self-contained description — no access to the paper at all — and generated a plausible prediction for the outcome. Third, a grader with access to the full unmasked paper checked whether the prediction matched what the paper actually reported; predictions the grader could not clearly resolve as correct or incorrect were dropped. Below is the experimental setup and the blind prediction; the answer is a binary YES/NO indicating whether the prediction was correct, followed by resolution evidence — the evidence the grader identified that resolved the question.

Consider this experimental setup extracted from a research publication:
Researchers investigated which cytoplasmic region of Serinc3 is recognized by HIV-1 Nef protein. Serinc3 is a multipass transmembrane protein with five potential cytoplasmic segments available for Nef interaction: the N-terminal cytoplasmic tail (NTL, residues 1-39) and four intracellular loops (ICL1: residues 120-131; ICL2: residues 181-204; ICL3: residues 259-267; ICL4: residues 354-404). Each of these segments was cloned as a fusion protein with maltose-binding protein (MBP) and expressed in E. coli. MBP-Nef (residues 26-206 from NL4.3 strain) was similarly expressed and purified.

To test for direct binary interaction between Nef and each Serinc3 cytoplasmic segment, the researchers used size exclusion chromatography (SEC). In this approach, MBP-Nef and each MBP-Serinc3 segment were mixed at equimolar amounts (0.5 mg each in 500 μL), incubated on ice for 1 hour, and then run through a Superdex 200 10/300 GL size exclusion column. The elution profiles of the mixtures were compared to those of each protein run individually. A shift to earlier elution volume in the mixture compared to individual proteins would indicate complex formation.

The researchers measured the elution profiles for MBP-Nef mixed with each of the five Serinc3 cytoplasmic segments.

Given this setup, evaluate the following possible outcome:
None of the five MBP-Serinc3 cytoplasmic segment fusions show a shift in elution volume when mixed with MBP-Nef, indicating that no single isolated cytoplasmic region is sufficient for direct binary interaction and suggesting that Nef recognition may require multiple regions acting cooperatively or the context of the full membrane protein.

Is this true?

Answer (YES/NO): NO